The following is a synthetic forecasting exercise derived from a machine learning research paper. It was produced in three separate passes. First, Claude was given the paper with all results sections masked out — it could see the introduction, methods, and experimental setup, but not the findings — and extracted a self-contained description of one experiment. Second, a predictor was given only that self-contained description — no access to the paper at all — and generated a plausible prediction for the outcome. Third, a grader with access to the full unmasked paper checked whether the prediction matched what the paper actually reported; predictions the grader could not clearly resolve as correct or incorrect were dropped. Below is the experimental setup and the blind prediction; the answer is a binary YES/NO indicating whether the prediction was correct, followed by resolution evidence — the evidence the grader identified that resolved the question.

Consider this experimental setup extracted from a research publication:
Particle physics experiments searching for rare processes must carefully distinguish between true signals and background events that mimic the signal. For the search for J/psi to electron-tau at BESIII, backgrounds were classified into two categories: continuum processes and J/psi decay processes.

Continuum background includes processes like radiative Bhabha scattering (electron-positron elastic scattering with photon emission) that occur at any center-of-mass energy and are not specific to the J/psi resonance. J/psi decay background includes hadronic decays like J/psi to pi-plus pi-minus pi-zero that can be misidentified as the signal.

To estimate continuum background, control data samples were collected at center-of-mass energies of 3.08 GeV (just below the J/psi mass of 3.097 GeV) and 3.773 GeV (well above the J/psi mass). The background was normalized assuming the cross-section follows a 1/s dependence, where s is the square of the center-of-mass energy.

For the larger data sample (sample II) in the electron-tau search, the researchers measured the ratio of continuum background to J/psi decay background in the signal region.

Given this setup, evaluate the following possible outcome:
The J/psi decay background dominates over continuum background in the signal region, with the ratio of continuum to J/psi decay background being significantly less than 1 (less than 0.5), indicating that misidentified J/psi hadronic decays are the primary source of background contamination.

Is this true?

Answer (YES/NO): NO